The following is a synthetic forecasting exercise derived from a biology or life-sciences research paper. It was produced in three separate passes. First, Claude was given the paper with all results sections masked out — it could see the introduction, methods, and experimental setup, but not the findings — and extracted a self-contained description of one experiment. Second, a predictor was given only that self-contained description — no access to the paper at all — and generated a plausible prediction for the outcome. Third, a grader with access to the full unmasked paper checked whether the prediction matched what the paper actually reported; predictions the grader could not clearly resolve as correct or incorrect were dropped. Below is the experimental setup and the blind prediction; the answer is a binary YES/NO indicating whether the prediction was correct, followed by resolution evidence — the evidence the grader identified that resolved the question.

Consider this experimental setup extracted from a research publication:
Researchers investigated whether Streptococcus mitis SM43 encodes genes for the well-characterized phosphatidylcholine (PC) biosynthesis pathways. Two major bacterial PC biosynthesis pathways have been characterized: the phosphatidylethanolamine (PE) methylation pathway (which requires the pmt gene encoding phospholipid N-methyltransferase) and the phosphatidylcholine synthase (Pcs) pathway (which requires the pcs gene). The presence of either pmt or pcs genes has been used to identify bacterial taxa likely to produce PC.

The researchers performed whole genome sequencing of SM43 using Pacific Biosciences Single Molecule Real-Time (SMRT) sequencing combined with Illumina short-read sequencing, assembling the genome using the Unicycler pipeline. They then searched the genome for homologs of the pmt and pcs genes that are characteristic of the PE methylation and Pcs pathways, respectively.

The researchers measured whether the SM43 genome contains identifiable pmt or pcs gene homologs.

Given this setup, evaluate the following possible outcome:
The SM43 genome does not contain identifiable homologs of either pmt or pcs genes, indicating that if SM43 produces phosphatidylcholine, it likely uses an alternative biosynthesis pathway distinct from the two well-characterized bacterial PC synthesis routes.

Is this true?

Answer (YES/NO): YES